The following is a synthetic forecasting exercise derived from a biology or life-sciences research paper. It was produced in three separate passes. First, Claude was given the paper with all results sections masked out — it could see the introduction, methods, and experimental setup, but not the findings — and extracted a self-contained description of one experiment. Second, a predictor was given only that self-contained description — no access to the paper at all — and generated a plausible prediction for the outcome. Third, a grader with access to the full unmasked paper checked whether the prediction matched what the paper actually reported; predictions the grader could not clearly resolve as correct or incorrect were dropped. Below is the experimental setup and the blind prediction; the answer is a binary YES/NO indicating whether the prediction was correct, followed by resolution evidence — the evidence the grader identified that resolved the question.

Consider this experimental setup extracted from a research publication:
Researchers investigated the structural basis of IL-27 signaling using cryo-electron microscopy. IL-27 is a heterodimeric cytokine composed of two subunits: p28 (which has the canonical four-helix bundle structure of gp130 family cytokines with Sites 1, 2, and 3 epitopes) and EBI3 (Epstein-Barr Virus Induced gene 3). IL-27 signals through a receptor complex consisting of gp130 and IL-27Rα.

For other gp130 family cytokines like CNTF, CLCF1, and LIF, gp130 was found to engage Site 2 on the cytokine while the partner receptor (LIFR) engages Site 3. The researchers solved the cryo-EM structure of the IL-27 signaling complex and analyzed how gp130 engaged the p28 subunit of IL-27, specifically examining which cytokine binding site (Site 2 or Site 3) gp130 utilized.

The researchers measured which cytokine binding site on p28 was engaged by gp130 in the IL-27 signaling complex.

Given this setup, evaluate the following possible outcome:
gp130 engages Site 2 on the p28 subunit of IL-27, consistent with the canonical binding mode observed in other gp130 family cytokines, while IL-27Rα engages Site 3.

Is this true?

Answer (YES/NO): NO